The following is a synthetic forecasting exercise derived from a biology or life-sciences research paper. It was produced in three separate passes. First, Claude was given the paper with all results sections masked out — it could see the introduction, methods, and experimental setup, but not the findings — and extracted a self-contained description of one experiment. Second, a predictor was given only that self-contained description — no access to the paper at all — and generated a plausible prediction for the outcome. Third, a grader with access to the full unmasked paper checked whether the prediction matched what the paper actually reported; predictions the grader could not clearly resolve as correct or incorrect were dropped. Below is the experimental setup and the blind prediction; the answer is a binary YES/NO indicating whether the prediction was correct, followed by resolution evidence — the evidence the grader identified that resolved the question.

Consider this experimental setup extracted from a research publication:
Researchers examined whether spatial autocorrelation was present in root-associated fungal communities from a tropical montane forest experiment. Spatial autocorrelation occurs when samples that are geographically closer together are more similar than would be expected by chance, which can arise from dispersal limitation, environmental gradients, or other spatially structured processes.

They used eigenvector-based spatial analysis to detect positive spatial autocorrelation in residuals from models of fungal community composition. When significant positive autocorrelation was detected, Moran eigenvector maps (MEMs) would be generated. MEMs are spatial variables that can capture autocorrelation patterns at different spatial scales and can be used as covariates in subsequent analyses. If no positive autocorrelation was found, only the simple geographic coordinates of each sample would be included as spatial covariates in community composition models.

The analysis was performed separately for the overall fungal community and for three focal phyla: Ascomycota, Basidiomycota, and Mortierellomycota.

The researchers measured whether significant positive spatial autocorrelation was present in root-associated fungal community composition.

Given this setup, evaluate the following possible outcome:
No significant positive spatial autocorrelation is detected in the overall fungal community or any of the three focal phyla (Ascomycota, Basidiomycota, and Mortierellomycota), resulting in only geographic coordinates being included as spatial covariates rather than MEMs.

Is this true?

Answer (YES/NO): NO